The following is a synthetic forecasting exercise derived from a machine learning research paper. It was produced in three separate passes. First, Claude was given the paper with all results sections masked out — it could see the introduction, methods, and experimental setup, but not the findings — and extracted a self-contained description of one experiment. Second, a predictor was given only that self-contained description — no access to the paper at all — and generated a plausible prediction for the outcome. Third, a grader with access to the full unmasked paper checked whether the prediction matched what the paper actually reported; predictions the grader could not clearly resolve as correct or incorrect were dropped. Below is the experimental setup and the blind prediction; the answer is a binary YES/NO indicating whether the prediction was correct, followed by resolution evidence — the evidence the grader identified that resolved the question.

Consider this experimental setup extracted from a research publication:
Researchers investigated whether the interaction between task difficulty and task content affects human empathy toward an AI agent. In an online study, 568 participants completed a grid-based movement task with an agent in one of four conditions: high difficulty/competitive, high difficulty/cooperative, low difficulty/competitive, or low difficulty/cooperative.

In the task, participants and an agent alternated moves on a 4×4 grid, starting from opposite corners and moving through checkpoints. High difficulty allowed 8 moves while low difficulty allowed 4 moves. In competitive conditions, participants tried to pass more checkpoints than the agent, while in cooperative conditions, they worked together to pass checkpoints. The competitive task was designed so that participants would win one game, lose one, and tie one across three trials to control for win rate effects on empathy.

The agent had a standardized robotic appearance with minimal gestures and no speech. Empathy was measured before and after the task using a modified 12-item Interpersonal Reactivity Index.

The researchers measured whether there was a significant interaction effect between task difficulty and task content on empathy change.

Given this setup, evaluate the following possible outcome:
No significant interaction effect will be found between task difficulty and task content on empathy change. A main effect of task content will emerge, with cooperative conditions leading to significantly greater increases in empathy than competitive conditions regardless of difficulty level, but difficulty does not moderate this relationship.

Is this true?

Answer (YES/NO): NO